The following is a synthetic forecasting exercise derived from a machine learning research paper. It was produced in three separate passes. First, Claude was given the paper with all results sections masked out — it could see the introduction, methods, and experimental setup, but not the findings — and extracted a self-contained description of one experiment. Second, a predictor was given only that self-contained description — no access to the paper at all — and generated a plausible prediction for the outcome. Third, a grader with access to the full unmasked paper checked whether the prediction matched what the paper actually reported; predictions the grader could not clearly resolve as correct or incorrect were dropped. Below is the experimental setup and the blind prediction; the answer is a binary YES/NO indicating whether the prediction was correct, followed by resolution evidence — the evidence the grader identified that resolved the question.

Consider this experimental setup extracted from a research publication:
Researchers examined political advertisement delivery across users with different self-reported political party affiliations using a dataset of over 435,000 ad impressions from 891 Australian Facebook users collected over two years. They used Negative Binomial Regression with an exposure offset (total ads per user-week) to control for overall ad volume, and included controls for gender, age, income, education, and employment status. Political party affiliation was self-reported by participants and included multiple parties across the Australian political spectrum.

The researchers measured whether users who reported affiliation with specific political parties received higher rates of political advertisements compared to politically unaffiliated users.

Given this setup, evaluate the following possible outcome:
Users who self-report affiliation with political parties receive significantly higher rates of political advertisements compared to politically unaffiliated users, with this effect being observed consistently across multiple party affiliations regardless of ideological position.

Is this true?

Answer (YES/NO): YES